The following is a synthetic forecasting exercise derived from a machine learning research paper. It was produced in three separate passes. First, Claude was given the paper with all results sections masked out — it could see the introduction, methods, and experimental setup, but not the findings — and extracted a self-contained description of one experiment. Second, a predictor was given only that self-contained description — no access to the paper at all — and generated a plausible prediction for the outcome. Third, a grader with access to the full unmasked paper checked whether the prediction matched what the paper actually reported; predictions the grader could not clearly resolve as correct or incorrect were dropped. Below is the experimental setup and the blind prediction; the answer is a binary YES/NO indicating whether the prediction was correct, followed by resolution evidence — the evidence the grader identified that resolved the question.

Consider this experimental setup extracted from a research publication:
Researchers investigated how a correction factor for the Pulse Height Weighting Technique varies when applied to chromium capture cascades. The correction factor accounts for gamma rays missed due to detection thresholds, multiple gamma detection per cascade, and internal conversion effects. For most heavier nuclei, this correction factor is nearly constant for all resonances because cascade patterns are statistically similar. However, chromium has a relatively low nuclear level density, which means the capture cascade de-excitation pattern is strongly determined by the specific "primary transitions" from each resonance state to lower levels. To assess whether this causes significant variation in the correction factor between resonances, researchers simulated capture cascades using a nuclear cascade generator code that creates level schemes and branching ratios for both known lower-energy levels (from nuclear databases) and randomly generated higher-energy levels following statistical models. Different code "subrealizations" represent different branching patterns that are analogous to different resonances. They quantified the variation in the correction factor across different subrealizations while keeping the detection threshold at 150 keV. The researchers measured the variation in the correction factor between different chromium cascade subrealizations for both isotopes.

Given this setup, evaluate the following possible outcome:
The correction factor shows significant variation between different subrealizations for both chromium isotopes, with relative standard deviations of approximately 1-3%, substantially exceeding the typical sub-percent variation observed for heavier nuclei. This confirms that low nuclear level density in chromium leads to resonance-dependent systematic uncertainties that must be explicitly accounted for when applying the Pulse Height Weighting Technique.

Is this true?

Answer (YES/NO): NO